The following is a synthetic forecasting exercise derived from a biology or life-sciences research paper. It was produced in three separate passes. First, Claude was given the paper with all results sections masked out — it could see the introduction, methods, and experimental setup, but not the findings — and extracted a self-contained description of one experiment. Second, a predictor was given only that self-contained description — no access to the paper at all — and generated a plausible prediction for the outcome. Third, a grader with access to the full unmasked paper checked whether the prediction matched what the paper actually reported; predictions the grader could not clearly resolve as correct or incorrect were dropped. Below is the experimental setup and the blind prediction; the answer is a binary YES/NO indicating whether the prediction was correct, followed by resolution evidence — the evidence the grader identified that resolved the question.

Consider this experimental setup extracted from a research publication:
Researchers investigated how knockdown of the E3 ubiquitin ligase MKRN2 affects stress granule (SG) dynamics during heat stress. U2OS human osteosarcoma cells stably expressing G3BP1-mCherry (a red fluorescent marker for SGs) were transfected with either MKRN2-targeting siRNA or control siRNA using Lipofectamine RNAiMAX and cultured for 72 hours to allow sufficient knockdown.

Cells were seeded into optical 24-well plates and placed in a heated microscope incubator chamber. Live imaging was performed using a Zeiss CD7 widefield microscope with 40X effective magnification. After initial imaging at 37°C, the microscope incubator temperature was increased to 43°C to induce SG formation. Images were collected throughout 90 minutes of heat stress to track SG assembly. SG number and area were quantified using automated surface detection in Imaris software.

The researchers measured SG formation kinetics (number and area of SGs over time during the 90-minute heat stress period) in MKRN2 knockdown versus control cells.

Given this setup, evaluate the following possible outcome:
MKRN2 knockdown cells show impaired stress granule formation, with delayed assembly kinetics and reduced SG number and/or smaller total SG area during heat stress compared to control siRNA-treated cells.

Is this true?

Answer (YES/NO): NO